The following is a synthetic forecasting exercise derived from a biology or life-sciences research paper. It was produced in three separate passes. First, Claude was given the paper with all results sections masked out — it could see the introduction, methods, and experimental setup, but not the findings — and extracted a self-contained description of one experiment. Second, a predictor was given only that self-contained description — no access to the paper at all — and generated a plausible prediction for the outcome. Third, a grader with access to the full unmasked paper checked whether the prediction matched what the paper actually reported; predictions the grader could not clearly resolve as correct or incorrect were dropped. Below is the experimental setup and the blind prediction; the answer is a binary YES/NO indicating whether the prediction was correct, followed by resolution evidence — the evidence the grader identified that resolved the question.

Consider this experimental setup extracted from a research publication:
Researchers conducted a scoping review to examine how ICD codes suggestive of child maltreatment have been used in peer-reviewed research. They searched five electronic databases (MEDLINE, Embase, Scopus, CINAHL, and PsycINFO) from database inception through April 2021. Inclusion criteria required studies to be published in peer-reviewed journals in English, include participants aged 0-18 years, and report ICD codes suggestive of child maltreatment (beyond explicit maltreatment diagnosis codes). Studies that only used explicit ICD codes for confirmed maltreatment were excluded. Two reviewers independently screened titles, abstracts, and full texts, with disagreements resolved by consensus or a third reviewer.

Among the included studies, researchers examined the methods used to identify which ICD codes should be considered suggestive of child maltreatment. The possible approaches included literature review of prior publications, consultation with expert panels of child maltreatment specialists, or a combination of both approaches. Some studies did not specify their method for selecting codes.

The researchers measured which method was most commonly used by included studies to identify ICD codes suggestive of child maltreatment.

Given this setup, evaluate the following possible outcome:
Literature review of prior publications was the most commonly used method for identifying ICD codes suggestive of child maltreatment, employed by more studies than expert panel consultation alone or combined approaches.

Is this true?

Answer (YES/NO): YES